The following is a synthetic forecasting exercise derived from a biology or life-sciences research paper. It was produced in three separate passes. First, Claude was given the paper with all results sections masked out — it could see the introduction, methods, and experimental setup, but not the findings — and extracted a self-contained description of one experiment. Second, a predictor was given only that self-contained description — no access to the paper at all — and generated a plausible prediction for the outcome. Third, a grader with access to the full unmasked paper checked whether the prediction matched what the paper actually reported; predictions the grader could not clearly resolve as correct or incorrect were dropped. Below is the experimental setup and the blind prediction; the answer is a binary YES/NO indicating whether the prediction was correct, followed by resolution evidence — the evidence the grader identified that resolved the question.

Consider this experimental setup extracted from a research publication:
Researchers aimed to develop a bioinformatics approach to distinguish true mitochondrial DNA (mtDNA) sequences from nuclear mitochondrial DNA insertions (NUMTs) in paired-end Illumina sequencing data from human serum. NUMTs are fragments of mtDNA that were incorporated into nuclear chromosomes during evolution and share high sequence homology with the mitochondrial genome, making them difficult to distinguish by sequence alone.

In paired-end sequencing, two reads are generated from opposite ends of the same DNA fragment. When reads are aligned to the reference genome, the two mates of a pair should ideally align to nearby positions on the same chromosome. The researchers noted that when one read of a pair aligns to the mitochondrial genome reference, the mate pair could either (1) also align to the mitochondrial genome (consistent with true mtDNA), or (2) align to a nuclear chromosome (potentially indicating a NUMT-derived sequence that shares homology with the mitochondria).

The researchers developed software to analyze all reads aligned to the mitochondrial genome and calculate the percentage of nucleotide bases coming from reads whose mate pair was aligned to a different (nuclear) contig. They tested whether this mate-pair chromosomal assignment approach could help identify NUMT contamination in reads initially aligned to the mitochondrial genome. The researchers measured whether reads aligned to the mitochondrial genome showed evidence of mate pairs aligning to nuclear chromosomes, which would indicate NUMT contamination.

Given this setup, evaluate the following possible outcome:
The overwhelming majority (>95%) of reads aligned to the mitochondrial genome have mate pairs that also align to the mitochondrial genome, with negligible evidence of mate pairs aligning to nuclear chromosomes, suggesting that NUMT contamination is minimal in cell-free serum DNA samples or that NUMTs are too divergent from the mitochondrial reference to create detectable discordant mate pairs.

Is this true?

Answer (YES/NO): NO